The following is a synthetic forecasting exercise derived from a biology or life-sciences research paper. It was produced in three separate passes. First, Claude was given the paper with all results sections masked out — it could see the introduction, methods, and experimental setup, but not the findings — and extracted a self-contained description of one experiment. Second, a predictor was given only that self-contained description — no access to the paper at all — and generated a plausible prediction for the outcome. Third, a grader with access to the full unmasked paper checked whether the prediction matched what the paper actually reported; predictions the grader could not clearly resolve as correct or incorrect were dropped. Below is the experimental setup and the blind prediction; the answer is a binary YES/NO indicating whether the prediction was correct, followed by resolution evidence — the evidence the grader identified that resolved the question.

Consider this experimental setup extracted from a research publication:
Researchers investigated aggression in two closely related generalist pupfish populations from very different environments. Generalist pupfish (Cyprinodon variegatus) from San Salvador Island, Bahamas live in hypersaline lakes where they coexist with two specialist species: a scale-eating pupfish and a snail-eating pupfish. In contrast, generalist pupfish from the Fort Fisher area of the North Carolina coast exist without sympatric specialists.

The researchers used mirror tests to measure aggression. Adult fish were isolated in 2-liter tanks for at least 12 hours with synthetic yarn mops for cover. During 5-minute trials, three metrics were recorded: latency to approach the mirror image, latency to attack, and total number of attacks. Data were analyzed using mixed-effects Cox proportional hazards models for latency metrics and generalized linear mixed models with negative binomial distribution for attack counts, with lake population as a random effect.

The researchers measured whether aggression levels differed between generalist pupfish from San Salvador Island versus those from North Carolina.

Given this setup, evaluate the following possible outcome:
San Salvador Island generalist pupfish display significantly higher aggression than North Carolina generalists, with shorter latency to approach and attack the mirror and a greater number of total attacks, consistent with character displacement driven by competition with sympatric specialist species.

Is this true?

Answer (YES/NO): NO